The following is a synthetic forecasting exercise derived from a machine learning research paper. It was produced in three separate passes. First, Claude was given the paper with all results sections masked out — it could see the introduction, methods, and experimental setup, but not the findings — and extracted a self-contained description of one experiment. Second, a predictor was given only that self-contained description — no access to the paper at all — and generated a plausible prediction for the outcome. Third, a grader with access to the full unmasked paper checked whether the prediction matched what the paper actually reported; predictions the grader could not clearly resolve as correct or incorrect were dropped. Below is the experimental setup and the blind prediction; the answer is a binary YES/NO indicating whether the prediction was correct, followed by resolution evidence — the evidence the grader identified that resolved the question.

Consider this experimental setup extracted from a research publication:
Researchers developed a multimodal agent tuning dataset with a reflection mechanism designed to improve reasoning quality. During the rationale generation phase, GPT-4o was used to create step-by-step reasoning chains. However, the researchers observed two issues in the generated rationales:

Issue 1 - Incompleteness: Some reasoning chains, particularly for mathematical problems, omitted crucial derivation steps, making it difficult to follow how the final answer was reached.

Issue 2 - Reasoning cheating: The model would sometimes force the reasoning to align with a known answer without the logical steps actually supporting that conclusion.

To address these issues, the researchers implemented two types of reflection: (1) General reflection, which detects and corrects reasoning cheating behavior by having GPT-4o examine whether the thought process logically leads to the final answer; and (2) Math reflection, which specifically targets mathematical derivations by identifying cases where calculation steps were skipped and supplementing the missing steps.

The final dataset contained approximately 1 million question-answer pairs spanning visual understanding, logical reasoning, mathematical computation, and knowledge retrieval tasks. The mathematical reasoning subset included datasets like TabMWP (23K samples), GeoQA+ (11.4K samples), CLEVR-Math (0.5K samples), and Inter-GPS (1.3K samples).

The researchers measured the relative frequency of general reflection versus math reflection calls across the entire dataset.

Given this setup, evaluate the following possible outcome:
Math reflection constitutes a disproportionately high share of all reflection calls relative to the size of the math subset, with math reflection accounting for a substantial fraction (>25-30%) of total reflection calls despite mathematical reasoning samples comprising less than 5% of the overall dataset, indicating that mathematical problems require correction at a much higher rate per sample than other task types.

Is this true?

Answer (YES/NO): NO